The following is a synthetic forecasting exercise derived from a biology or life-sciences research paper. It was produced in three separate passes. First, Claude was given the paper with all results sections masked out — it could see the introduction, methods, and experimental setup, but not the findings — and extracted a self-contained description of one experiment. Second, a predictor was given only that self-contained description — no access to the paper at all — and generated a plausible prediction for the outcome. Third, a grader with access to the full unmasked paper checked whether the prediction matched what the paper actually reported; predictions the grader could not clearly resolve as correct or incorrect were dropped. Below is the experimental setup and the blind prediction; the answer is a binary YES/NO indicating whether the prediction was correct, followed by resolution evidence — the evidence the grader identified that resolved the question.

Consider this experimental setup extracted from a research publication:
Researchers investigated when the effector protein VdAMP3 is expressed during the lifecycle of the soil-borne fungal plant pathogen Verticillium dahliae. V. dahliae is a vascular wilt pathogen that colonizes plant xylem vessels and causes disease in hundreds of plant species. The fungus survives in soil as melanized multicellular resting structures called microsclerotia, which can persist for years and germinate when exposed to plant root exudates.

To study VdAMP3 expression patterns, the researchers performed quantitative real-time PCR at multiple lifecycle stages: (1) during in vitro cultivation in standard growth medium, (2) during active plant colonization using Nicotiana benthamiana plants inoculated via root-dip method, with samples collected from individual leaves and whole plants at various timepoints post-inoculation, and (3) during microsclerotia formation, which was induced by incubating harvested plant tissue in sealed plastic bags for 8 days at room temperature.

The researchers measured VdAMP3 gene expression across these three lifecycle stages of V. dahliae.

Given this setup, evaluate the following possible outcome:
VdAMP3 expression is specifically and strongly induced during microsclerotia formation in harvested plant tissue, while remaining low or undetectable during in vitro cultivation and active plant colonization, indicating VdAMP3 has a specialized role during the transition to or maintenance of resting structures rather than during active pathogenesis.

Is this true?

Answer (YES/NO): NO